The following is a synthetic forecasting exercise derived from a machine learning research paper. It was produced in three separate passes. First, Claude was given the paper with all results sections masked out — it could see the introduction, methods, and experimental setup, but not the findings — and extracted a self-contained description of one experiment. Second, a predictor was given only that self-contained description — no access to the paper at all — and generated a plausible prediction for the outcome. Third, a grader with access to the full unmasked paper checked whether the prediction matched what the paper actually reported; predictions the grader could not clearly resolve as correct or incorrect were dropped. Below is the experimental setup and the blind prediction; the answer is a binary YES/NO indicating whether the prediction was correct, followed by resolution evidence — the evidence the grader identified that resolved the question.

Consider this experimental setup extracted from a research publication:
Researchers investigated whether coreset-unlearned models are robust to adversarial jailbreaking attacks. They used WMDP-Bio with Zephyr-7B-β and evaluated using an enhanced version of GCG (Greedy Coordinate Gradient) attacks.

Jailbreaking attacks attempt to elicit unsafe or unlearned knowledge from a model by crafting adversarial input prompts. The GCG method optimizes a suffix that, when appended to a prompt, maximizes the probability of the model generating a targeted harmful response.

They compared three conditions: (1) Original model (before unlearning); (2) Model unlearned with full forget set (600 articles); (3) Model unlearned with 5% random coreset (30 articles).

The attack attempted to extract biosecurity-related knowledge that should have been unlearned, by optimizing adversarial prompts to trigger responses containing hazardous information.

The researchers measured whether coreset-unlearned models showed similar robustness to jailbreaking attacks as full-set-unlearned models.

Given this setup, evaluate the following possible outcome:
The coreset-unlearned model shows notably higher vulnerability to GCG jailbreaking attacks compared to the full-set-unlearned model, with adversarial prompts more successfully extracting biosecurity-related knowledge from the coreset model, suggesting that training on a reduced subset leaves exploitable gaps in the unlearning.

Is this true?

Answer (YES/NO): NO